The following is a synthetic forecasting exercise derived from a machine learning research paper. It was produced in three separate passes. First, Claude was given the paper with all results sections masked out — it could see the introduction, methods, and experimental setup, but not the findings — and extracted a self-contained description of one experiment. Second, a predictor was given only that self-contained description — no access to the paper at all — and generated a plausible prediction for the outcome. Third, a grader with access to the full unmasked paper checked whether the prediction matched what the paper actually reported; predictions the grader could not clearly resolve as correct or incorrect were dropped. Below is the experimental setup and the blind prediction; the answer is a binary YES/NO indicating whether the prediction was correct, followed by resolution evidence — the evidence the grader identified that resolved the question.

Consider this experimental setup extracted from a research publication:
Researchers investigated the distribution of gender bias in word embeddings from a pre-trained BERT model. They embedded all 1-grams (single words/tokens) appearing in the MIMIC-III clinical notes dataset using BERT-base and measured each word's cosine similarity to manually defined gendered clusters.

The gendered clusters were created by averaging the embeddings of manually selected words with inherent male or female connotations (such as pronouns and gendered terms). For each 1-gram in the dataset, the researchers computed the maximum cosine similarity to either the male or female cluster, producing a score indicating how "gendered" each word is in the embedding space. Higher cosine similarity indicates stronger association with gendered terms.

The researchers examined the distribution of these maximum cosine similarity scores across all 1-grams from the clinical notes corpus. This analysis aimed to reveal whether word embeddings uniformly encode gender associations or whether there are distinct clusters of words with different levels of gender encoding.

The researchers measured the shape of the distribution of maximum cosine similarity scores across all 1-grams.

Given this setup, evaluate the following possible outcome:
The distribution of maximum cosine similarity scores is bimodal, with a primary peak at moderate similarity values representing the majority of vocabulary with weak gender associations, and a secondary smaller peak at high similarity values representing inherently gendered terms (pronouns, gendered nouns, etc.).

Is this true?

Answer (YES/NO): NO